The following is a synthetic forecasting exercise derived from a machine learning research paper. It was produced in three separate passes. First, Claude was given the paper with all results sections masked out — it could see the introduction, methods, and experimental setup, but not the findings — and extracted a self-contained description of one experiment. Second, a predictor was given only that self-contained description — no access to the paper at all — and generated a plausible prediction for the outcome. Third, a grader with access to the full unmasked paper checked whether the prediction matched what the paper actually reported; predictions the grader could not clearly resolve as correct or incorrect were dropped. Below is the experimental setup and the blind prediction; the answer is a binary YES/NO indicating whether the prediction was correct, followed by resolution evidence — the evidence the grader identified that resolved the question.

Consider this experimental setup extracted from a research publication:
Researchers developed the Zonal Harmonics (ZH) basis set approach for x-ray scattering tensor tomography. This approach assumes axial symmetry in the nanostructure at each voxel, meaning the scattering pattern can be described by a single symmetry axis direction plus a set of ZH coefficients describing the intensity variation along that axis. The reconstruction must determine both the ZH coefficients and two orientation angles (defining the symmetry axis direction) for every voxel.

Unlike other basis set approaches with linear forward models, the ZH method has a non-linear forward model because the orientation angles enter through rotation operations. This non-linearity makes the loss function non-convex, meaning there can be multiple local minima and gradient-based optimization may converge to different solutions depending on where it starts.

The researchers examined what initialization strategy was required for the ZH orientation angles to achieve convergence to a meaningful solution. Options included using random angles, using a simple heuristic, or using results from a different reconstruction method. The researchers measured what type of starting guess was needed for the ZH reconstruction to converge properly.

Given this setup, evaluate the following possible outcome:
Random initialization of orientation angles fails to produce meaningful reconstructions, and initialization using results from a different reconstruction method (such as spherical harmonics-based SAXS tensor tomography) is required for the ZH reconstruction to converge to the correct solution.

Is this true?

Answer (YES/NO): YES